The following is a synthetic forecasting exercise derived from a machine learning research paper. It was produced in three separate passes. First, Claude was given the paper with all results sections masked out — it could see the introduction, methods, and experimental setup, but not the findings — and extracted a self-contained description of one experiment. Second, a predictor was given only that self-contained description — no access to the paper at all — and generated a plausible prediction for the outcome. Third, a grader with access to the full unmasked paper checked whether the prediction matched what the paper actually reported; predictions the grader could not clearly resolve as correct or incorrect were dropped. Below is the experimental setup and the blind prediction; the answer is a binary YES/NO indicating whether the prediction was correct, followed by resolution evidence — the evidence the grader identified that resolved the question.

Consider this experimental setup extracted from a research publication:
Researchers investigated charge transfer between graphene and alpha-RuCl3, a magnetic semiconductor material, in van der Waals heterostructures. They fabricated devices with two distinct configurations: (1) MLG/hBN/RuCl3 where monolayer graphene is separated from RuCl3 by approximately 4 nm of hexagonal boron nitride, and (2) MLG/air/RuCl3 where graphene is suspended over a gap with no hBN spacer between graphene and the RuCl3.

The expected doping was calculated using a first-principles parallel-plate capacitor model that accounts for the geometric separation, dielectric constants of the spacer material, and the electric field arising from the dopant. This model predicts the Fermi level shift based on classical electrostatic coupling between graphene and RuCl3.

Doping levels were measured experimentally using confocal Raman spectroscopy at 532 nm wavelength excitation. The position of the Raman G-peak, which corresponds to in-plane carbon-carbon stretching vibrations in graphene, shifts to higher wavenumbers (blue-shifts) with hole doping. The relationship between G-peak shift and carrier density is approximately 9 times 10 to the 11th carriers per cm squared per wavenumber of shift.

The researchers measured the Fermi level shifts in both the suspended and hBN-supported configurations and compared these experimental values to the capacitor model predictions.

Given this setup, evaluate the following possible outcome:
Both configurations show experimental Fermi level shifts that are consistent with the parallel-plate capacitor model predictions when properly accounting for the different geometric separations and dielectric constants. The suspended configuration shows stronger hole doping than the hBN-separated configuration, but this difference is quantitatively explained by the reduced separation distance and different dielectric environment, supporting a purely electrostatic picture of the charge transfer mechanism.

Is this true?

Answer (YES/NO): NO